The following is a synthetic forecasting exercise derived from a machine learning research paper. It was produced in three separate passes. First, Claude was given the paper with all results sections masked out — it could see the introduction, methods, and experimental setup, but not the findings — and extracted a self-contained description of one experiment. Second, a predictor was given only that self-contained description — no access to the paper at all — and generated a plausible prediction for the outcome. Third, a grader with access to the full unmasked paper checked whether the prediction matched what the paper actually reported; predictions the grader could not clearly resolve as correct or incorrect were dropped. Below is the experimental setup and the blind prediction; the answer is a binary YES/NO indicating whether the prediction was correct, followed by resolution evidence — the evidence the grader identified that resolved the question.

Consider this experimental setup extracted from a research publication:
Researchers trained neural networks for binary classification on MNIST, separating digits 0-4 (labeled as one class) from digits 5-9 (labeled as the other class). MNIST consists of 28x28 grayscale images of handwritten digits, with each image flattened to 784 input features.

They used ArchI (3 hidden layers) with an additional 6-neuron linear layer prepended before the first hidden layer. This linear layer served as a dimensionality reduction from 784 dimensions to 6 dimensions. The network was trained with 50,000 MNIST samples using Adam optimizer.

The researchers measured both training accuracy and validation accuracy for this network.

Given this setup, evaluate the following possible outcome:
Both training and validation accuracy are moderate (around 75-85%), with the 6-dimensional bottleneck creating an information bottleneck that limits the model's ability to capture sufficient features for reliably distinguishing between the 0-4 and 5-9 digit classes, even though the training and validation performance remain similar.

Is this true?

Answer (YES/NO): NO